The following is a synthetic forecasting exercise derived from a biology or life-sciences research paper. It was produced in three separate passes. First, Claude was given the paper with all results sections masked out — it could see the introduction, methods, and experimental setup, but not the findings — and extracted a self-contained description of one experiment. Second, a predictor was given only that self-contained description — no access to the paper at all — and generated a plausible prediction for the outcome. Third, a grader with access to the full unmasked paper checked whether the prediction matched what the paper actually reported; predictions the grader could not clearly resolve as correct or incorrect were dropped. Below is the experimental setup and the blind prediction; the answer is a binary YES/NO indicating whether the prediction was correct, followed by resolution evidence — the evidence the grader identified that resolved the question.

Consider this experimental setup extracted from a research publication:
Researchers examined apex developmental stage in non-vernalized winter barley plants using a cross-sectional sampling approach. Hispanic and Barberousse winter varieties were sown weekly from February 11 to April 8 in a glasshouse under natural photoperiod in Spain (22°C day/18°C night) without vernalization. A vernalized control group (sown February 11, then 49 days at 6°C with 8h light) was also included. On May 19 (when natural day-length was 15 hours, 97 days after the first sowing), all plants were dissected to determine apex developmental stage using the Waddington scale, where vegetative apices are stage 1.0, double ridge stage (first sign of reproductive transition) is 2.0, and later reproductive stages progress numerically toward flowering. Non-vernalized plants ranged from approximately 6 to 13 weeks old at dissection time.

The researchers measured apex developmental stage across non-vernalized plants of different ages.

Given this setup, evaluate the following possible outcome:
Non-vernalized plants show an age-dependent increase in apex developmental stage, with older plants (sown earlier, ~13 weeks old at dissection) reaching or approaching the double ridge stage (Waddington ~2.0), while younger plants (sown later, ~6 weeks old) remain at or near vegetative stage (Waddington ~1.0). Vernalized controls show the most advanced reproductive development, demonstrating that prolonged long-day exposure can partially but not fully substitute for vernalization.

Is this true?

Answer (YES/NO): NO